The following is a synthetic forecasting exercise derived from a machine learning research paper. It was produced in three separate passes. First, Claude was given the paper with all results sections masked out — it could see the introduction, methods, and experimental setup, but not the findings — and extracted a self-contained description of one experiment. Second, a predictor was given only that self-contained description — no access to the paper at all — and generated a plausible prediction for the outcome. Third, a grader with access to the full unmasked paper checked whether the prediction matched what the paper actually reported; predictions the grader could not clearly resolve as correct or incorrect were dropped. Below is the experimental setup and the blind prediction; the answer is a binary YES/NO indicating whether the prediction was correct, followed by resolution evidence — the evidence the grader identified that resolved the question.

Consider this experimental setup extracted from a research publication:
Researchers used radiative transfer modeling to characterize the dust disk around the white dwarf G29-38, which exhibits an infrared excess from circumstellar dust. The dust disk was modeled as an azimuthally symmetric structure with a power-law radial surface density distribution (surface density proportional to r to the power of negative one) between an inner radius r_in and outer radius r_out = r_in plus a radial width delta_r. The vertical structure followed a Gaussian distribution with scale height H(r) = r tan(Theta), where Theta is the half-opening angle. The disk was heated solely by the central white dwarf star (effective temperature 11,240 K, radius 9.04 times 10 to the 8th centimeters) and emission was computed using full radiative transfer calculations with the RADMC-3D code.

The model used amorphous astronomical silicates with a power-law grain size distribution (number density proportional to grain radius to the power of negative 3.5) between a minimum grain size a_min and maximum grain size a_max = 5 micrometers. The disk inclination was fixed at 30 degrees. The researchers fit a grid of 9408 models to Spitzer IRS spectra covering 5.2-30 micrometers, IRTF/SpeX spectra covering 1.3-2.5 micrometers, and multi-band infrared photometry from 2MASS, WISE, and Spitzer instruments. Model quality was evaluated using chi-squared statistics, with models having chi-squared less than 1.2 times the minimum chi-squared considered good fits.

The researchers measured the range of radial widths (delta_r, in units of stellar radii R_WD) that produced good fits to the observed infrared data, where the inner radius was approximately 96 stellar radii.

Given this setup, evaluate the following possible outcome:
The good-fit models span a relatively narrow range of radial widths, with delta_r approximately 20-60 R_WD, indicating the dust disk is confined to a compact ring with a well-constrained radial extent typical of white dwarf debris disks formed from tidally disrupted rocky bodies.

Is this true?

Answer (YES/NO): NO